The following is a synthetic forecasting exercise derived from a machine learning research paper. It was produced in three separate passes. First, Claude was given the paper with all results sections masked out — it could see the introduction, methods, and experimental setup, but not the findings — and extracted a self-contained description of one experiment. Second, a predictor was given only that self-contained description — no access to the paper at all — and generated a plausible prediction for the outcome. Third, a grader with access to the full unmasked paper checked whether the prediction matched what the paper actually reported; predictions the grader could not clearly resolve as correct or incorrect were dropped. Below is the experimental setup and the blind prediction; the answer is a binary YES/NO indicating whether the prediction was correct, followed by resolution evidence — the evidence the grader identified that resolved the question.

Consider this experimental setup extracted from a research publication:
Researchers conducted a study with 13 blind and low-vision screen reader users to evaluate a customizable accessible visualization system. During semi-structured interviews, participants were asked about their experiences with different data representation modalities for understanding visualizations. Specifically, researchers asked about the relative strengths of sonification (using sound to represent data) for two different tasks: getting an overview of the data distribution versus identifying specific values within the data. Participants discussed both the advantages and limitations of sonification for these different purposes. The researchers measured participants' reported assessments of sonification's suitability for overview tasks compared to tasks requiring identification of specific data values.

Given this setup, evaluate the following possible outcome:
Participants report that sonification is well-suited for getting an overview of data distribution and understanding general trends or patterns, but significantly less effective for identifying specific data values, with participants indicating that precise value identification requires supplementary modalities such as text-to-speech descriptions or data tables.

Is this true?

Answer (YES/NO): NO